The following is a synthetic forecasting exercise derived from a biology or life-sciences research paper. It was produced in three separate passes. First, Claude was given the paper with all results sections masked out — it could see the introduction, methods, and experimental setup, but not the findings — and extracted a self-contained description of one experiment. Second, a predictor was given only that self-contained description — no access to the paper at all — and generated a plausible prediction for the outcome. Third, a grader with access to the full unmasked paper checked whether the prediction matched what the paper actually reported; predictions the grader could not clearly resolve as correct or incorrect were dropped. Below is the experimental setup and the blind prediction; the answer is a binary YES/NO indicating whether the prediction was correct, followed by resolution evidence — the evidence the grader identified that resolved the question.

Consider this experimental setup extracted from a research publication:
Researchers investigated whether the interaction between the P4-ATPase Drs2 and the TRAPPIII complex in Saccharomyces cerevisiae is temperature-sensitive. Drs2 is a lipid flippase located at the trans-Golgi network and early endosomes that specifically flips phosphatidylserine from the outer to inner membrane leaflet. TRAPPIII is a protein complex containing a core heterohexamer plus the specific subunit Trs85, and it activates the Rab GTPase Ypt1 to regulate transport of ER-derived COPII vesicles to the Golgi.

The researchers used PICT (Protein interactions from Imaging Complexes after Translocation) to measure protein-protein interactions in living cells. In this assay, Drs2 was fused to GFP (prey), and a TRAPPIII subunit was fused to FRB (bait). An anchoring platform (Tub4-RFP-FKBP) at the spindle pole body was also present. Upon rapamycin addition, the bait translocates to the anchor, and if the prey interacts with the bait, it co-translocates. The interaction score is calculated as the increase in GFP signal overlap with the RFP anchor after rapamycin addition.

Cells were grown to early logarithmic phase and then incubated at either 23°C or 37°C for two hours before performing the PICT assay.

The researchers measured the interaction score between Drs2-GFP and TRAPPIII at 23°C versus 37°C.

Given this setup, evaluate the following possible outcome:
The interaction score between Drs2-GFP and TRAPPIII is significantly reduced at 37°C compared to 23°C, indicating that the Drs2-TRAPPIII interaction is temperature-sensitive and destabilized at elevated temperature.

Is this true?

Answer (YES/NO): YES